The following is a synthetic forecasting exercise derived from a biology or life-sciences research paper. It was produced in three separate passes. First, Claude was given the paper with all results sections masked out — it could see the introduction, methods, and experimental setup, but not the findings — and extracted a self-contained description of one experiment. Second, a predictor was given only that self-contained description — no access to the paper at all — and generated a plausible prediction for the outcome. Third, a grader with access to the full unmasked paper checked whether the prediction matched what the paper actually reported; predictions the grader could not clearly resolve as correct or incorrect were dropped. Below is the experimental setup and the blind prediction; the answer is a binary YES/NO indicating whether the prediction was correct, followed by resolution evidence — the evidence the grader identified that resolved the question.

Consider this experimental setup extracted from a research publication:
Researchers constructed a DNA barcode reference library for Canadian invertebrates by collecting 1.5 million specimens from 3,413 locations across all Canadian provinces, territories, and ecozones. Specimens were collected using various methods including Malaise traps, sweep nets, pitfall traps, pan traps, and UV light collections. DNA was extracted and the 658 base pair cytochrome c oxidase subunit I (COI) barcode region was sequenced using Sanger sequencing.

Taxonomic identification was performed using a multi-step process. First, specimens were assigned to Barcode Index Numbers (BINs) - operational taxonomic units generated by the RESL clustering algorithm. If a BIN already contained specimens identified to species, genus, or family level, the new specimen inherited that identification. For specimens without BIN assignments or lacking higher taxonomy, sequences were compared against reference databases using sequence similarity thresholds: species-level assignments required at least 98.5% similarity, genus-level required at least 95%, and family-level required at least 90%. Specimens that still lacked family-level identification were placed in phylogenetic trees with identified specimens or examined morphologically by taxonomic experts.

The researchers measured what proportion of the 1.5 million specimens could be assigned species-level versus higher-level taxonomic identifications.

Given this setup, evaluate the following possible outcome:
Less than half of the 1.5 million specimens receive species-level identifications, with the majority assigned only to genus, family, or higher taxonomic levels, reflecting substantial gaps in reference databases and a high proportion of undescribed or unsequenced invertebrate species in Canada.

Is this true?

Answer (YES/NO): YES